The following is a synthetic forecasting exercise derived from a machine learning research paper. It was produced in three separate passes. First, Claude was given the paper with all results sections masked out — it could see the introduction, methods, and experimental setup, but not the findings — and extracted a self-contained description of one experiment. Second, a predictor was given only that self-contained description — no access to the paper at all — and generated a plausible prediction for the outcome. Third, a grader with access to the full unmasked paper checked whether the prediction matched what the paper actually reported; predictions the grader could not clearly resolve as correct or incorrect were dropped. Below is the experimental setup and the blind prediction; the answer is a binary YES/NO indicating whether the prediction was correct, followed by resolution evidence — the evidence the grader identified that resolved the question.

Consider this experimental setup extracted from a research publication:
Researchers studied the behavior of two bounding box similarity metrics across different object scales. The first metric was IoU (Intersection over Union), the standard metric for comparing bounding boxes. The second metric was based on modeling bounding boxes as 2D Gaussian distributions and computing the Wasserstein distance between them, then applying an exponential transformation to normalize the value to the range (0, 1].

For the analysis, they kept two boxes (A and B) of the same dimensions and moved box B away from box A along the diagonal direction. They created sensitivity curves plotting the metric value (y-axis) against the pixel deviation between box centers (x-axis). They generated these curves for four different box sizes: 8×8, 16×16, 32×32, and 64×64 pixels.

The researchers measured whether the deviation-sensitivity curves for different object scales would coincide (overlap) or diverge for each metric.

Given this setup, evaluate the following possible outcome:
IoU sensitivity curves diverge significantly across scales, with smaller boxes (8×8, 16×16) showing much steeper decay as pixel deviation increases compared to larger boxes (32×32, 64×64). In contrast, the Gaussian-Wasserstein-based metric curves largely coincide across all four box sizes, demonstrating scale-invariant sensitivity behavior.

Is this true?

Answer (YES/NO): YES